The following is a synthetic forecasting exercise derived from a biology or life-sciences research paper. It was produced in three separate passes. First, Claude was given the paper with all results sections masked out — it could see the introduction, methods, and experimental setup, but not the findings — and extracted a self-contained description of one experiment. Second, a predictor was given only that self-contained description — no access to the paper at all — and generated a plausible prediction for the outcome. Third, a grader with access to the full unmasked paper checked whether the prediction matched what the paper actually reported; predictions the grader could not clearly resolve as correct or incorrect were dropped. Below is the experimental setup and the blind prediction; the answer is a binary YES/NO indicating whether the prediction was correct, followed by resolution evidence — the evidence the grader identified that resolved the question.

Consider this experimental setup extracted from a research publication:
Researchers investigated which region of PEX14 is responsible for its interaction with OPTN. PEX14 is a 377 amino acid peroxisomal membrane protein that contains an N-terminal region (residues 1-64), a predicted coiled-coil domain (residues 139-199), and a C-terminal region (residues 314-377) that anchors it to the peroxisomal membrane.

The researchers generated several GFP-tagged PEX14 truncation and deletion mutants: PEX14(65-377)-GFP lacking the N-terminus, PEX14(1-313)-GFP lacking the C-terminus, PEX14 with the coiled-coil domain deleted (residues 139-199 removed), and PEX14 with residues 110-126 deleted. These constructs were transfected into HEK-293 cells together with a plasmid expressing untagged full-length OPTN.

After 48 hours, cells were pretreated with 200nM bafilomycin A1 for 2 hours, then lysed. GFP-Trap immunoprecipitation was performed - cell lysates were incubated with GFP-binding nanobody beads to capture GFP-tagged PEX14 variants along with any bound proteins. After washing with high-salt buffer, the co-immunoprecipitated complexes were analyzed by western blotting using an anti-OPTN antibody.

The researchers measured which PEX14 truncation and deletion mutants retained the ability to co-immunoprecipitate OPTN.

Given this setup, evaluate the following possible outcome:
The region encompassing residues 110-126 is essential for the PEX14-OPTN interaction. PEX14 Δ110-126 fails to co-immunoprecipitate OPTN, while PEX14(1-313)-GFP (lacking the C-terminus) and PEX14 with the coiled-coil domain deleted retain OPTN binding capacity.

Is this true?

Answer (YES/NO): NO